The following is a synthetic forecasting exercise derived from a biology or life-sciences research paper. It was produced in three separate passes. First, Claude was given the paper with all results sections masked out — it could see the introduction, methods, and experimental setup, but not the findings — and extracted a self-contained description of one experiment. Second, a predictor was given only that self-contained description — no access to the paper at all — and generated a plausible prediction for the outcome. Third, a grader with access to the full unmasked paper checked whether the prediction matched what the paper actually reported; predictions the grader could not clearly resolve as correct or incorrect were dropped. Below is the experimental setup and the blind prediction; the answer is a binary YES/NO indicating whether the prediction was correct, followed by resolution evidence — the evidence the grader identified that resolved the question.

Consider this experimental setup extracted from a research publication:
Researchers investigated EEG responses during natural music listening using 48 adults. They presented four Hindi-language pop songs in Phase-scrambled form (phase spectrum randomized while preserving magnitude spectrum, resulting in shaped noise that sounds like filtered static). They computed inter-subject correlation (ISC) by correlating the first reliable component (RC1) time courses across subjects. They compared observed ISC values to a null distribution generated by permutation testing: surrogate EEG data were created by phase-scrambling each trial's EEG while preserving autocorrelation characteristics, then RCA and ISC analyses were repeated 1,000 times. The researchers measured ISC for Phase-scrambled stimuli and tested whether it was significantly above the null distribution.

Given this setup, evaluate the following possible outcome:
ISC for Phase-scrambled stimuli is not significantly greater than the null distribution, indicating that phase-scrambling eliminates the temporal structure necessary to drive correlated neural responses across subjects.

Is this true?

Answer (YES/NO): YES